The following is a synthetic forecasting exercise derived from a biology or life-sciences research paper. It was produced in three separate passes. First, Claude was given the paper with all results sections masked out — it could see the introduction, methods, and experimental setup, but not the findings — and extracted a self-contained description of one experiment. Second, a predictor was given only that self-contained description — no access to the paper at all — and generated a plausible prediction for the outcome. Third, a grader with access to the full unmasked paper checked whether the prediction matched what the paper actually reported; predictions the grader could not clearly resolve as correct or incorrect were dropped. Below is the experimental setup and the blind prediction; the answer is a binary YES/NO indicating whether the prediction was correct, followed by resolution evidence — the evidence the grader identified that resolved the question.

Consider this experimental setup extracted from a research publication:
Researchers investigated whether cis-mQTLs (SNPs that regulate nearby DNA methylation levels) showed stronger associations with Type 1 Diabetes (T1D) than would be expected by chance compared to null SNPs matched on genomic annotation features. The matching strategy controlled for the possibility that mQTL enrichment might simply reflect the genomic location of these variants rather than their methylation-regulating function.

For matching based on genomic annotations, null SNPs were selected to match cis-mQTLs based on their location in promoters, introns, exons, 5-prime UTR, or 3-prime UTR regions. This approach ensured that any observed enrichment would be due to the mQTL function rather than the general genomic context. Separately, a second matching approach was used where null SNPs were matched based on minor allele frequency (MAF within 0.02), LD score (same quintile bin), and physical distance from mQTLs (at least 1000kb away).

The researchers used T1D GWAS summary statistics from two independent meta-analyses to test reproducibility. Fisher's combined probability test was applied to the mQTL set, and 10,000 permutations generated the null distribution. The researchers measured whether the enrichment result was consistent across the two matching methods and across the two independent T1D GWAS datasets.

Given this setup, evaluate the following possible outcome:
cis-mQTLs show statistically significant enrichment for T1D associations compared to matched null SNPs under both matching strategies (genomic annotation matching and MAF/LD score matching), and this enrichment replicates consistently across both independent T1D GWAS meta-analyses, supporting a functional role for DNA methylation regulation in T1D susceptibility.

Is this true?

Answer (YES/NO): YES